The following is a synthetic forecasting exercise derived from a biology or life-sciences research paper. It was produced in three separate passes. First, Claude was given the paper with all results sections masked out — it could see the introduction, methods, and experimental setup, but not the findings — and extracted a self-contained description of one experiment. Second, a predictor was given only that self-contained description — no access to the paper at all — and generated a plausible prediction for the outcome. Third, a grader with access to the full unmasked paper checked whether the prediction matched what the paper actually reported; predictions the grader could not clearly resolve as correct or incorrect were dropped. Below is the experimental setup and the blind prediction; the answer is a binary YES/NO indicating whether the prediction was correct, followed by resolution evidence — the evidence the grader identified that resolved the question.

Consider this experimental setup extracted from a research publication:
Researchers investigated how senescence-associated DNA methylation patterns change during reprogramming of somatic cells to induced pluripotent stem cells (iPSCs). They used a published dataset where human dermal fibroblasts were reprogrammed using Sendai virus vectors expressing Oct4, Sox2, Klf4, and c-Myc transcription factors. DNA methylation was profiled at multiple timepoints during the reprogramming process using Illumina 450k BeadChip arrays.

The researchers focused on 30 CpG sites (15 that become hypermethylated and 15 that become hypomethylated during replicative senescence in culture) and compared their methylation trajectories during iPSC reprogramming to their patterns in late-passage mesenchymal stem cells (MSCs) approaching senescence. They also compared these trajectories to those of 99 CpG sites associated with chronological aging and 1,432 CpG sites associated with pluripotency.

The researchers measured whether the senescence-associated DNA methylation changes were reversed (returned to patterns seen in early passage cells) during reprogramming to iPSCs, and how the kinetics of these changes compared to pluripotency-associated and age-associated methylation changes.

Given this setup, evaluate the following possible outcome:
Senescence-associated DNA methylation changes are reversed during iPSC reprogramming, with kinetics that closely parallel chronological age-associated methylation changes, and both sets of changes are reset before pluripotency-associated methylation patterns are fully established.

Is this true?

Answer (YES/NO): NO